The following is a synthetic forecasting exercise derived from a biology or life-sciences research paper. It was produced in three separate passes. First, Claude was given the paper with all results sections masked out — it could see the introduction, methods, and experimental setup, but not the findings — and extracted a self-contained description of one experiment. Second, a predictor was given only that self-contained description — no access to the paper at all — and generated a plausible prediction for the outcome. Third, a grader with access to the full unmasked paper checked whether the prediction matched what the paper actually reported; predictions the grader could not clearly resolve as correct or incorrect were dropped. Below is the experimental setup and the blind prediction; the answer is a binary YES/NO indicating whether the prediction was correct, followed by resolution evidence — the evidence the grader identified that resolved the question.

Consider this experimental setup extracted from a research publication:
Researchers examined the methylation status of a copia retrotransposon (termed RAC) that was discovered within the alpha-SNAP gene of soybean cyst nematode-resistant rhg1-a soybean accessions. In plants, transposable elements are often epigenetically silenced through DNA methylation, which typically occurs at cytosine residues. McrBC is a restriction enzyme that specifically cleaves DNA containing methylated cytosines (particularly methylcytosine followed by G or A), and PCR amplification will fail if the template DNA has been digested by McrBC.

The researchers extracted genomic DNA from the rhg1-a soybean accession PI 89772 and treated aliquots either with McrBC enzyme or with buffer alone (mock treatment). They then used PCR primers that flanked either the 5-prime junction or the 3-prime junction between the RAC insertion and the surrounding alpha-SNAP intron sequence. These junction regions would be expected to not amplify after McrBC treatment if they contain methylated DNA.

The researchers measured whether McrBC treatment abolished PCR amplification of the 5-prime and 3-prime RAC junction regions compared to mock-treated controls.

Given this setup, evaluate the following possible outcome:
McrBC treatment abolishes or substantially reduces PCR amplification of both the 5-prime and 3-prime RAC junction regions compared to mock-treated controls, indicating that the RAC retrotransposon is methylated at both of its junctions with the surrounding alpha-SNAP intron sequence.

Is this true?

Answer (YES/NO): YES